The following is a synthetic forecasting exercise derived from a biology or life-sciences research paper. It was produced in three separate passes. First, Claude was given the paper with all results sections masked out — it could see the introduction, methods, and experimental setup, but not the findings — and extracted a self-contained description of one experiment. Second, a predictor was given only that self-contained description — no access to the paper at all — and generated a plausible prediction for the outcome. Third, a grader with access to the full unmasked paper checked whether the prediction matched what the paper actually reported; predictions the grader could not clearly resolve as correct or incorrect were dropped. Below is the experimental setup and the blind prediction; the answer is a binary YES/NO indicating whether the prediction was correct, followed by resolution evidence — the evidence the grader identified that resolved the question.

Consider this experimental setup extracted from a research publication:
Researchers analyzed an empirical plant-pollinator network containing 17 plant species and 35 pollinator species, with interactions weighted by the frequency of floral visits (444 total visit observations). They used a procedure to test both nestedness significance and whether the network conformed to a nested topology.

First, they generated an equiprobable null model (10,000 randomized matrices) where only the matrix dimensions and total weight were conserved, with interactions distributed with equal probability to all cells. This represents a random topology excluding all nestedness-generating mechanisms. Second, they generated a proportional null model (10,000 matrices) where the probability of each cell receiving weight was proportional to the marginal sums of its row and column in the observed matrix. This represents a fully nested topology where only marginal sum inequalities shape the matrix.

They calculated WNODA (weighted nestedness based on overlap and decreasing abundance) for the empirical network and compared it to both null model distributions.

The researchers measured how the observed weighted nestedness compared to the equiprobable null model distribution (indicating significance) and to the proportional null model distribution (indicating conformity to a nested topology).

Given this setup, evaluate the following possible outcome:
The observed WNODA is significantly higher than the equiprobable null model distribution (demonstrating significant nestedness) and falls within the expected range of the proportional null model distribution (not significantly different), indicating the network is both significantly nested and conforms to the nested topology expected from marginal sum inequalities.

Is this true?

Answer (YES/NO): NO